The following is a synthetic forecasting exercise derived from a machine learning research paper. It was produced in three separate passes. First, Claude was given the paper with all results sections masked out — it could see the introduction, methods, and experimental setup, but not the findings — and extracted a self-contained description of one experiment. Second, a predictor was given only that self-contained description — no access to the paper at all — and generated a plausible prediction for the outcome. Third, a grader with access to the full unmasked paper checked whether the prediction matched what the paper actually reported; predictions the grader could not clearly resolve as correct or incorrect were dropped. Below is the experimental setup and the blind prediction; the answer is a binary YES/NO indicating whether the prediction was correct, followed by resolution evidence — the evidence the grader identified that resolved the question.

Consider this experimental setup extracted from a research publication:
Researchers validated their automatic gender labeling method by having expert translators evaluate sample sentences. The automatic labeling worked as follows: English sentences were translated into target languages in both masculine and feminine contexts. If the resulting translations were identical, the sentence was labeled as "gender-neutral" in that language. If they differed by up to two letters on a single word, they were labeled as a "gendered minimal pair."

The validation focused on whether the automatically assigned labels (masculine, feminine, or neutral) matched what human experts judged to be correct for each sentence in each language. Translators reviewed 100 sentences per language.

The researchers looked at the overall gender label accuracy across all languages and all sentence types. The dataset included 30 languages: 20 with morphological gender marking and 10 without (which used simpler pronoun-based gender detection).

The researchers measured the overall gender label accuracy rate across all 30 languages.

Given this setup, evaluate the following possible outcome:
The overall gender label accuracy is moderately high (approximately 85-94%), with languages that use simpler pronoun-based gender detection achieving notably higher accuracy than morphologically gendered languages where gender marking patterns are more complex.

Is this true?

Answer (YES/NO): NO